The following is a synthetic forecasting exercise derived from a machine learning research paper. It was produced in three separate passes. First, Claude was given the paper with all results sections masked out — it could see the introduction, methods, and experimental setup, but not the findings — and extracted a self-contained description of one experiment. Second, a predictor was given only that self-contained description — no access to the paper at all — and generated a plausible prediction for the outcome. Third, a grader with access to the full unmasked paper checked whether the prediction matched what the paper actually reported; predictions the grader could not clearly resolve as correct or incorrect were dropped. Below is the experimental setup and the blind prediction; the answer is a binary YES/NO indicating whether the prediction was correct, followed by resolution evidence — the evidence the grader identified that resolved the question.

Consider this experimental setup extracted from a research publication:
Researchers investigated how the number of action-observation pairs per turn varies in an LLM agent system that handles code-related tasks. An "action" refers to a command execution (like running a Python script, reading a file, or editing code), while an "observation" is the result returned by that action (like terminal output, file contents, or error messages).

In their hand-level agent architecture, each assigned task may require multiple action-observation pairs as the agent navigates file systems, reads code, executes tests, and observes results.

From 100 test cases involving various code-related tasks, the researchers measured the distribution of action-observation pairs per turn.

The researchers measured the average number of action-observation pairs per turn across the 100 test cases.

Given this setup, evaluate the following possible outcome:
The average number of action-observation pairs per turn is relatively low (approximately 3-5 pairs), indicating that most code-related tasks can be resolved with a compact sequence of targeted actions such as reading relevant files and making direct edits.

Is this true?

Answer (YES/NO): YES